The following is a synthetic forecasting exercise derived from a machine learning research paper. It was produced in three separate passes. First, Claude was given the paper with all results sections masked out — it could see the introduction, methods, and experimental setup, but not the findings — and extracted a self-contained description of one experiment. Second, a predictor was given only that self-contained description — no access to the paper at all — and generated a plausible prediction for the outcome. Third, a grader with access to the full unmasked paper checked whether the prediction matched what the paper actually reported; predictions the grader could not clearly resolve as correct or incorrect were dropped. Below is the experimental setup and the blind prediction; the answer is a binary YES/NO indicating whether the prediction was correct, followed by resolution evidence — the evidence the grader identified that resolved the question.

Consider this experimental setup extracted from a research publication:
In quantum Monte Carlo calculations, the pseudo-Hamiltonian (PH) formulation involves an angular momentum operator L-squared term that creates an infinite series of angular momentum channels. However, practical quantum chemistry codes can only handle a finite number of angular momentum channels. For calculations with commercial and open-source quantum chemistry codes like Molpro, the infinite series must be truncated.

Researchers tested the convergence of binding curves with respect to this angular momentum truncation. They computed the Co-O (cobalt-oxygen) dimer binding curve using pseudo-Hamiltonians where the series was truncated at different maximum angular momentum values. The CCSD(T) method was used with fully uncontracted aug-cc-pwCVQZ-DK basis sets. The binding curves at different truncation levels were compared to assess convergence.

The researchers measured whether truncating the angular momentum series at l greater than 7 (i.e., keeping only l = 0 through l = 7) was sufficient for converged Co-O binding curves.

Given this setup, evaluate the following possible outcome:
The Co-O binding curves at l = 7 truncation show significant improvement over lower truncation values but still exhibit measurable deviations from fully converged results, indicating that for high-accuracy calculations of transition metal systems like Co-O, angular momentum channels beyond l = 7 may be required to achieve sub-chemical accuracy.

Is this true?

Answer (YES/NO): NO